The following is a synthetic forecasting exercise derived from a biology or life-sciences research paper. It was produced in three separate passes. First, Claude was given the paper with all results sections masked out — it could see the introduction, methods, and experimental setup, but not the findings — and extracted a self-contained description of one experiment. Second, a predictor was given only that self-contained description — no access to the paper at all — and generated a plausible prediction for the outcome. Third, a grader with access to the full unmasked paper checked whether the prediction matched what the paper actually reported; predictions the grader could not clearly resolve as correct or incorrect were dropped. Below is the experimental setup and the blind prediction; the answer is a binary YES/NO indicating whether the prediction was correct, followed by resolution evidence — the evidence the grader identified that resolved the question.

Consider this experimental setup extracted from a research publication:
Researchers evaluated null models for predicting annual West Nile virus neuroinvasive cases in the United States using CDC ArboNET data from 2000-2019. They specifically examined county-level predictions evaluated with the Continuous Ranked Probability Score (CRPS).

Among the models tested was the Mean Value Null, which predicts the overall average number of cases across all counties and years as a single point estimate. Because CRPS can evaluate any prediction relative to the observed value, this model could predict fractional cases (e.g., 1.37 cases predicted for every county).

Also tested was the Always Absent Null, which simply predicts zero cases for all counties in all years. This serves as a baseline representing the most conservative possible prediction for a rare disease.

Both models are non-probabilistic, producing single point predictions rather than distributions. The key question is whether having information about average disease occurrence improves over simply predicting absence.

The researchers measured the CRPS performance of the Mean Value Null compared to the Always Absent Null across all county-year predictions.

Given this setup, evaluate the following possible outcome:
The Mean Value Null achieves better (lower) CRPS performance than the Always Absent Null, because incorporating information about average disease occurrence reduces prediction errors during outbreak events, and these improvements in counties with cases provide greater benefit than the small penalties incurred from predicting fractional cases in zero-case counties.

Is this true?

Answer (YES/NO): NO